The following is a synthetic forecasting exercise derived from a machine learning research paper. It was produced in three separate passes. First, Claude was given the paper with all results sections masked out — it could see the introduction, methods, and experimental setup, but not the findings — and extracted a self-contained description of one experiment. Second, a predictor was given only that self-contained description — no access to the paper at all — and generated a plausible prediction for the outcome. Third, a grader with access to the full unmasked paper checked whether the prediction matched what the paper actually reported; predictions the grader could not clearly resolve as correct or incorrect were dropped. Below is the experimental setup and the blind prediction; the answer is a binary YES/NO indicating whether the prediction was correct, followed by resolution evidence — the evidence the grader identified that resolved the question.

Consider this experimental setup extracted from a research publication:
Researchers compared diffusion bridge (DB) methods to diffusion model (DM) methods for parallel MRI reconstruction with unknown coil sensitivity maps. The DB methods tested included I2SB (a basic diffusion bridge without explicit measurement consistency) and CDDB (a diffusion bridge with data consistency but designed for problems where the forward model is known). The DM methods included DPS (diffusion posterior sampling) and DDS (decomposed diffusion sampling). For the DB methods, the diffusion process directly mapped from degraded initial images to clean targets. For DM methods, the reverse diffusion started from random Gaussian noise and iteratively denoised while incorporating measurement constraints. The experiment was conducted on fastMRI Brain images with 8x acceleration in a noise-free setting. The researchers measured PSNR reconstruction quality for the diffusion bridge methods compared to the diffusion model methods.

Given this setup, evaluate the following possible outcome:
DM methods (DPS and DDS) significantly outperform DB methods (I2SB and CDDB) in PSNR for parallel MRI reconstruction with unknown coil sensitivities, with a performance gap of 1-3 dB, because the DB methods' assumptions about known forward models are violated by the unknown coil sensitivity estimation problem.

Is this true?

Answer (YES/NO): NO